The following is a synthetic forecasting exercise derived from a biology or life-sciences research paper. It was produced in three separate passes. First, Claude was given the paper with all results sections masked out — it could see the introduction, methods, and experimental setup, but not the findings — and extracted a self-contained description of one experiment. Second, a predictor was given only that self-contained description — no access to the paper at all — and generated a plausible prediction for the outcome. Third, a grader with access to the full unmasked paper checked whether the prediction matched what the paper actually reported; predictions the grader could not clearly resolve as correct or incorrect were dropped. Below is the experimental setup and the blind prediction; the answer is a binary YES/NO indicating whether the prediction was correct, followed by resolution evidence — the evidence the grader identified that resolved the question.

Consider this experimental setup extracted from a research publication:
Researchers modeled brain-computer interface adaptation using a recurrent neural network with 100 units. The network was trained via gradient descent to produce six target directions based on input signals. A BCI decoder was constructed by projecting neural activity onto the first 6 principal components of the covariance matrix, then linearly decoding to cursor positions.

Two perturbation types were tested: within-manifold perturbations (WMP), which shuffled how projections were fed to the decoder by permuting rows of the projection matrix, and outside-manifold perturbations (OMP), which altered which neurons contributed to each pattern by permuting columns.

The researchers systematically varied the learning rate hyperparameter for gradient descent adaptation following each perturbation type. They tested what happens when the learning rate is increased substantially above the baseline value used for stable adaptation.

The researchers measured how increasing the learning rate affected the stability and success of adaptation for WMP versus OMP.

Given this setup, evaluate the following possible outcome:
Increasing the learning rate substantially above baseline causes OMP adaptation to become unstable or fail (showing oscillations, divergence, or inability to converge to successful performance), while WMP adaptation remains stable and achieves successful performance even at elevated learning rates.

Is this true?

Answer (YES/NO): YES